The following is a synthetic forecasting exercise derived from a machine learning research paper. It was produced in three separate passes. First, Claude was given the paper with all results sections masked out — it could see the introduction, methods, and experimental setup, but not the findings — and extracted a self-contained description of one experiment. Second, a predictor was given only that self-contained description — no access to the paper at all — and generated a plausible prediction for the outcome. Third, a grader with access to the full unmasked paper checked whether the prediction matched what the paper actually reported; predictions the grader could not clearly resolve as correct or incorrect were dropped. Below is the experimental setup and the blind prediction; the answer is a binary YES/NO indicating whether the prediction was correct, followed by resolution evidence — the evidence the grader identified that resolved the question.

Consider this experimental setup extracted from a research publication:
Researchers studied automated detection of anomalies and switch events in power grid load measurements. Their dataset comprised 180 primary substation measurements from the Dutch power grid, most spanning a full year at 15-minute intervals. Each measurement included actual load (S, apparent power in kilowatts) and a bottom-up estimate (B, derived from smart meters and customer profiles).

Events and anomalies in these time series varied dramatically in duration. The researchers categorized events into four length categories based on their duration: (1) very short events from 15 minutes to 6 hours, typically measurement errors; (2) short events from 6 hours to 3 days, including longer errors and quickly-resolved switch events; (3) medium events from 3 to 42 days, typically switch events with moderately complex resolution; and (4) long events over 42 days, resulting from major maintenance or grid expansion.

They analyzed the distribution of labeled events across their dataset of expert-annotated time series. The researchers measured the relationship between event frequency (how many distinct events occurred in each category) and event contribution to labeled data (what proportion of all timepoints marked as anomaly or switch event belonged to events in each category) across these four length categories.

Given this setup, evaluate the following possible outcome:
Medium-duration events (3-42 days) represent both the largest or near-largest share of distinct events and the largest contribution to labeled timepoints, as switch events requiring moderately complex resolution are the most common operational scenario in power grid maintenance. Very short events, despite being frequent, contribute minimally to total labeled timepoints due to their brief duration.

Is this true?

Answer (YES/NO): NO